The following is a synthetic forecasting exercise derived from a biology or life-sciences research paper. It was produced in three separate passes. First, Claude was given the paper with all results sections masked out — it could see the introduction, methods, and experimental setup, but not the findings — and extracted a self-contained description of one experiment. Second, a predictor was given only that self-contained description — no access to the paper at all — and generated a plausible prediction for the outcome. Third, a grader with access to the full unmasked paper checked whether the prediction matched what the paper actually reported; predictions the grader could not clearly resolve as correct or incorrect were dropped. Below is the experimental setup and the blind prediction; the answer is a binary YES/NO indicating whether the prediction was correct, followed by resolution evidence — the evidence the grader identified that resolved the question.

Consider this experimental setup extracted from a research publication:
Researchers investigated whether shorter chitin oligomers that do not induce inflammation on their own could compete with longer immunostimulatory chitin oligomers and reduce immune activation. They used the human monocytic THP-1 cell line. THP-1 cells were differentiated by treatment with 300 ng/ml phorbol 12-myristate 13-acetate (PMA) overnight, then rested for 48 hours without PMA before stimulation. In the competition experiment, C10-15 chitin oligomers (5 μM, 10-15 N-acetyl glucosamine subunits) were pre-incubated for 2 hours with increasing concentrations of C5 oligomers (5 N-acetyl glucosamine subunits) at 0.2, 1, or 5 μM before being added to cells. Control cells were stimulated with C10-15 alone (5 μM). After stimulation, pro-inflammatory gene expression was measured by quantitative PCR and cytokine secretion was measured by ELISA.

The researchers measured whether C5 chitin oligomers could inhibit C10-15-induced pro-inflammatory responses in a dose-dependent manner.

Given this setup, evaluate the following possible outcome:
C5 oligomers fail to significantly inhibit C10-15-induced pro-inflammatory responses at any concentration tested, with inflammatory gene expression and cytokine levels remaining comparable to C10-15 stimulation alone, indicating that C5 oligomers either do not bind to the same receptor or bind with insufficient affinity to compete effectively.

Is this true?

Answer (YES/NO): NO